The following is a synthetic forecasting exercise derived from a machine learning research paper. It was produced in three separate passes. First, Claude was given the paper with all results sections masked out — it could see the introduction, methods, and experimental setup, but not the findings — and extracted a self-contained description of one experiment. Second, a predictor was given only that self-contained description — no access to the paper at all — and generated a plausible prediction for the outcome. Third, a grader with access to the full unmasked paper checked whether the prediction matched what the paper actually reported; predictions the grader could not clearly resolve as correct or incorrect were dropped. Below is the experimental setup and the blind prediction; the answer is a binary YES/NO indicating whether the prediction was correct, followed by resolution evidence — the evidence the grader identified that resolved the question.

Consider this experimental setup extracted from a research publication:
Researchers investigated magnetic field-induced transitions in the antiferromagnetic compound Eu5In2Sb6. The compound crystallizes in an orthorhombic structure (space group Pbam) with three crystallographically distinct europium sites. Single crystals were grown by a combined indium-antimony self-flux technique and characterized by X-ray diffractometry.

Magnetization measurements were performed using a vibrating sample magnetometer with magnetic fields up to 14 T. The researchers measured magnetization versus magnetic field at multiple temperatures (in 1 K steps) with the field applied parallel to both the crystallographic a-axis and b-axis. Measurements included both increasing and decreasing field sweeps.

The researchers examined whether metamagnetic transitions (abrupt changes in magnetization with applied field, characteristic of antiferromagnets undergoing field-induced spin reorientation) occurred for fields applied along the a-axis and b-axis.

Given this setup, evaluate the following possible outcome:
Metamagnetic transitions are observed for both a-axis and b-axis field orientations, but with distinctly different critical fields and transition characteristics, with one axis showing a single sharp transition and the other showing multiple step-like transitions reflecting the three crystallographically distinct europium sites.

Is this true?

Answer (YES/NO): NO